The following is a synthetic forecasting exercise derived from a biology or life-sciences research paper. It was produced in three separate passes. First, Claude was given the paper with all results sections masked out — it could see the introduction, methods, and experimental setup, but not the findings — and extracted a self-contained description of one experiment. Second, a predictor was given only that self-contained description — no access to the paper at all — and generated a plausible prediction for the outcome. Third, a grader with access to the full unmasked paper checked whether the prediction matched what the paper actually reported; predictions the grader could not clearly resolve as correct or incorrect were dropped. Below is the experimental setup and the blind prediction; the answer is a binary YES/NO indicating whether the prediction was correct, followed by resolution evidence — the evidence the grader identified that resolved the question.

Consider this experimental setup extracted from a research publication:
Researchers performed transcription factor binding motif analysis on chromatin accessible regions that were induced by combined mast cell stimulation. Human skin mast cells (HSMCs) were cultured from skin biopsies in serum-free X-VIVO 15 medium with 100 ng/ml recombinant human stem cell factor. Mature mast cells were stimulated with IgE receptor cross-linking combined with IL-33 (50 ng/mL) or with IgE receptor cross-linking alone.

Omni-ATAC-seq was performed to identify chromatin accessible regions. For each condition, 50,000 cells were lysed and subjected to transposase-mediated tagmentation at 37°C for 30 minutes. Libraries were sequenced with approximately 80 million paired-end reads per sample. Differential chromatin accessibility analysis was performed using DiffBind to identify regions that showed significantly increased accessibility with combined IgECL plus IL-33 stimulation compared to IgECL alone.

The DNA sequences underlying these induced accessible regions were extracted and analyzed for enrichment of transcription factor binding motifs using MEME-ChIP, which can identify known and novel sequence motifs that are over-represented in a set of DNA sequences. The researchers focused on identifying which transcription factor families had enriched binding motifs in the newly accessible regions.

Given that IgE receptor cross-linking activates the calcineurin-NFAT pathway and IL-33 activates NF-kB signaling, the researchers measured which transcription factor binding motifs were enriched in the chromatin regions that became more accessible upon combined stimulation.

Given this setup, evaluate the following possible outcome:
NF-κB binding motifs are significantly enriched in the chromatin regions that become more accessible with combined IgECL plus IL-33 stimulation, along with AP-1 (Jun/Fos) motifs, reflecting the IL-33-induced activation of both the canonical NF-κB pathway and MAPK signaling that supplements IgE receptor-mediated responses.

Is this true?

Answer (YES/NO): YES